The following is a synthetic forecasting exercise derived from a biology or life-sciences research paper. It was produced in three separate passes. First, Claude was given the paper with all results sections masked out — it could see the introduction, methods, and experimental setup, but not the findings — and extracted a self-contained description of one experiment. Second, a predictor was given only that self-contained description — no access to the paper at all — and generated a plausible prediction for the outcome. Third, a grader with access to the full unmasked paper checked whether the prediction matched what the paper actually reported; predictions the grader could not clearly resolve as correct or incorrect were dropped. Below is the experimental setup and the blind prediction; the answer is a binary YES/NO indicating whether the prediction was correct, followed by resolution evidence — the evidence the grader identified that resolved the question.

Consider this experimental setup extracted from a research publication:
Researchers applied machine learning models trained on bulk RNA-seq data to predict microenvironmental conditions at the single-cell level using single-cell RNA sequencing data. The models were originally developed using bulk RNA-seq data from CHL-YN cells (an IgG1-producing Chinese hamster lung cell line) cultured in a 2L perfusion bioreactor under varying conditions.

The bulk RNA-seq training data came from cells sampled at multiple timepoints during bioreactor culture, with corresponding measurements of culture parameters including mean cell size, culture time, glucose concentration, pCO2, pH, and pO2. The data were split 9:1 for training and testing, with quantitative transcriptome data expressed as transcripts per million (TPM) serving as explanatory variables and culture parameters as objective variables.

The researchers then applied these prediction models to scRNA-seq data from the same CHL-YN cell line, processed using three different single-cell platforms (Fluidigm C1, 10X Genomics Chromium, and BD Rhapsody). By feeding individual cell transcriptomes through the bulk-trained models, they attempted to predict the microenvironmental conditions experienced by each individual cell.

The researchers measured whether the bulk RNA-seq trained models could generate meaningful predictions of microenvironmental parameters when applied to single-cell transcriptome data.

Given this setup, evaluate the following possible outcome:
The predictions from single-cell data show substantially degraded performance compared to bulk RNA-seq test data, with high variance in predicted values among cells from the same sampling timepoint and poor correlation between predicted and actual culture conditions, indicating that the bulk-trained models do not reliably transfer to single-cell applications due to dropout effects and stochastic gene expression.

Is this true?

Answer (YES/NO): NO